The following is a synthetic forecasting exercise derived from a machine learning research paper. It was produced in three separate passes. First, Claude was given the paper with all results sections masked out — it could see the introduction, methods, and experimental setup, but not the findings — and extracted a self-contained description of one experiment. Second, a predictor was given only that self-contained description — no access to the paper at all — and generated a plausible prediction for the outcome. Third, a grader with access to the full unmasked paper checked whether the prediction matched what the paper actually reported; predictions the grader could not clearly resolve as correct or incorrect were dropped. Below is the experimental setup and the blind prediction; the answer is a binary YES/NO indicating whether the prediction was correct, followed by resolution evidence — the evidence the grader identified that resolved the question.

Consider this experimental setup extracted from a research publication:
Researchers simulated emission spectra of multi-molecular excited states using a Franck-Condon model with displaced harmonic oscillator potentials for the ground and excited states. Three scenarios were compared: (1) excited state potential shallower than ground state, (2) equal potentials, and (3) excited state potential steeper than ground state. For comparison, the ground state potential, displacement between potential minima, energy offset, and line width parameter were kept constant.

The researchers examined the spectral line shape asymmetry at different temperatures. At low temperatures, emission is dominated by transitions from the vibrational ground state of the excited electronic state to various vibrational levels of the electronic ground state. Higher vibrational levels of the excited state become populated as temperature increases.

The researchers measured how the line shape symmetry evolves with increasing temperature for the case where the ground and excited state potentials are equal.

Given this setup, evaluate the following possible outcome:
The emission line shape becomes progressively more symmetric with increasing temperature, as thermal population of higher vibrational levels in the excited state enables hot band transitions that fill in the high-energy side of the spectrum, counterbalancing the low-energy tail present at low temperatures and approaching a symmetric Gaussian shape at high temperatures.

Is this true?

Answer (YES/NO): YES